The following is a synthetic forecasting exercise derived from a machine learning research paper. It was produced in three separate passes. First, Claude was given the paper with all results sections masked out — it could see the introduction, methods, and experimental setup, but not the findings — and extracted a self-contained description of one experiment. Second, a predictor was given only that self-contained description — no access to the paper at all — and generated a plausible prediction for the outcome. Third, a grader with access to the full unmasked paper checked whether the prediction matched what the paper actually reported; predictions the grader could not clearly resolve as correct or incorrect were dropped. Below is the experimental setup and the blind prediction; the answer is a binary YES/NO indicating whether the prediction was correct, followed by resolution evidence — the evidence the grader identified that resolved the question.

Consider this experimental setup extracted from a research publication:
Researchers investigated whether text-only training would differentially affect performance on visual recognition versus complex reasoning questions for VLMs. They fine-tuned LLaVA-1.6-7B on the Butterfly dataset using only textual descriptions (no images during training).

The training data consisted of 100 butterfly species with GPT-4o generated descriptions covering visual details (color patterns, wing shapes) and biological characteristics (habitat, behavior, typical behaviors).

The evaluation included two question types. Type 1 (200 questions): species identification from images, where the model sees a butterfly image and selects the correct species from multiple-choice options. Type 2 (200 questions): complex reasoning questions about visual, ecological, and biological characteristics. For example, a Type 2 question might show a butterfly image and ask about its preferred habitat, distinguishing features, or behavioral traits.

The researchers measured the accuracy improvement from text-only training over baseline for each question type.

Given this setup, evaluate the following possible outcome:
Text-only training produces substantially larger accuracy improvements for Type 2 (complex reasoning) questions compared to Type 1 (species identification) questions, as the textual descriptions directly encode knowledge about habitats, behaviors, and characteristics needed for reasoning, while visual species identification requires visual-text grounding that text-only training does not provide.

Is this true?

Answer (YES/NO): YES